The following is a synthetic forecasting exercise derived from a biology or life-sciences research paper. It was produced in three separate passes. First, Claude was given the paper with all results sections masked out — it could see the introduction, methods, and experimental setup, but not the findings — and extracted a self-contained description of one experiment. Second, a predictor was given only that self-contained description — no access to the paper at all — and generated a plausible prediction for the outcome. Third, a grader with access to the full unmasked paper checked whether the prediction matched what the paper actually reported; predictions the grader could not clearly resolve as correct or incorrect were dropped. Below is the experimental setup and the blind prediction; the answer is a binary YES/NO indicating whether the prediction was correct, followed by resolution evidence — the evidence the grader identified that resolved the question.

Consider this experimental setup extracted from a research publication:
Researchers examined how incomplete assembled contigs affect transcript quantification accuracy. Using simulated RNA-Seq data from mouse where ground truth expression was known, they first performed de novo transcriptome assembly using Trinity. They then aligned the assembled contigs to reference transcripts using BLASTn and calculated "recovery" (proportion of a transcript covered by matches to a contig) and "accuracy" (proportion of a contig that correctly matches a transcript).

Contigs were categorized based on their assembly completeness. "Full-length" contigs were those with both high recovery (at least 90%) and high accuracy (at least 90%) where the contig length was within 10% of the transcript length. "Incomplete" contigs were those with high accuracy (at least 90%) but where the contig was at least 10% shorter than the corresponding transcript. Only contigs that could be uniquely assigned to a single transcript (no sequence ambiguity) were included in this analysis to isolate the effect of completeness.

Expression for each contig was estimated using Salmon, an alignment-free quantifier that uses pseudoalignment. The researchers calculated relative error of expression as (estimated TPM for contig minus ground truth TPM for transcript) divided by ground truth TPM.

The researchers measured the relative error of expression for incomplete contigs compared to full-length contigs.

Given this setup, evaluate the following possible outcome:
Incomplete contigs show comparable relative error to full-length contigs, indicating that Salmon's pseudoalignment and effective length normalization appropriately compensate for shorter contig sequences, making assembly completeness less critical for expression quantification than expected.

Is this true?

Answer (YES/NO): NO